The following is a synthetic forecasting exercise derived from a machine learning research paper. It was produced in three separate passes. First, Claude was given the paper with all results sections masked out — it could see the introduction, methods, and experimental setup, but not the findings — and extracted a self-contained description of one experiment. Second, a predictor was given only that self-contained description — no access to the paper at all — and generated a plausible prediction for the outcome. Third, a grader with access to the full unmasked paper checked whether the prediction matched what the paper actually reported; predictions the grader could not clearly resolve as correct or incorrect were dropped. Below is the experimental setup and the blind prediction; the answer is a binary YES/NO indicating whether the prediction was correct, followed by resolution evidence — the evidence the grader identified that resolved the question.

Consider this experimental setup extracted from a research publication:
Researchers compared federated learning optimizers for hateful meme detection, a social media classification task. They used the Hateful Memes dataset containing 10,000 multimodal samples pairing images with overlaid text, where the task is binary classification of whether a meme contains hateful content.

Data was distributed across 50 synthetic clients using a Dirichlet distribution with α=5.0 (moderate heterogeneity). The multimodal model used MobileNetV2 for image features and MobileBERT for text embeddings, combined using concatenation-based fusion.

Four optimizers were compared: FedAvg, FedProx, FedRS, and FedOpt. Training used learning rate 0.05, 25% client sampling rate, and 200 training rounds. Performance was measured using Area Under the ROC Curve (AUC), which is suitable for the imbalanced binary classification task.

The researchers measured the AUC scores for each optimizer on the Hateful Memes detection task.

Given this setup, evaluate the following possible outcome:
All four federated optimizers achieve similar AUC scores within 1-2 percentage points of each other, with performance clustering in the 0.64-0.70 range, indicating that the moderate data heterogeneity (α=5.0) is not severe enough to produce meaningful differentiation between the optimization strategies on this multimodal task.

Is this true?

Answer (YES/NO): NO